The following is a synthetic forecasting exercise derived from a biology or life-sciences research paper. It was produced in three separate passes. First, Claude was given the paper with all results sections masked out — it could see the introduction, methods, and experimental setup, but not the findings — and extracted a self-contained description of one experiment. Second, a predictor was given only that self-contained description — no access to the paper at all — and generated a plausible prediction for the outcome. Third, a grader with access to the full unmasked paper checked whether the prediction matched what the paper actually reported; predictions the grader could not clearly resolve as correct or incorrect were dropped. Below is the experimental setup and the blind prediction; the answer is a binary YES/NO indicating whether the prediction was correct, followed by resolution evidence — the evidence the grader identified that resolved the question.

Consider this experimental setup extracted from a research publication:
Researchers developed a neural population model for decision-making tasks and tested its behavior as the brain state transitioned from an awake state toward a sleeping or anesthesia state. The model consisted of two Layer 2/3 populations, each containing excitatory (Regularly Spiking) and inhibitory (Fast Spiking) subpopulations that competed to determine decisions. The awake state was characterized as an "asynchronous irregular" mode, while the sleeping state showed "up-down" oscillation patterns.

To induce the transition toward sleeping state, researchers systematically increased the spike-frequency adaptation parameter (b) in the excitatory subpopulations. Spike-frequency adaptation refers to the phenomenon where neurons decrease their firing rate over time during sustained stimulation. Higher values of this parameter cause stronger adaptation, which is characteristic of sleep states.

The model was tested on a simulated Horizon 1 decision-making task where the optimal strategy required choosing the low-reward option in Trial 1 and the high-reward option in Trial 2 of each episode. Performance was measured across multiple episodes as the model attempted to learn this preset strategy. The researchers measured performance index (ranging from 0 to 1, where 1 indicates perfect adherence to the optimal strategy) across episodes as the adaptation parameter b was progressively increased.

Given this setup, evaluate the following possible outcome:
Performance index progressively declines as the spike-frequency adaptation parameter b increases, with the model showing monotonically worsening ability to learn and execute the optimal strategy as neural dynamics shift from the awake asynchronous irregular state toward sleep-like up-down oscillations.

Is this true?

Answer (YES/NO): YES